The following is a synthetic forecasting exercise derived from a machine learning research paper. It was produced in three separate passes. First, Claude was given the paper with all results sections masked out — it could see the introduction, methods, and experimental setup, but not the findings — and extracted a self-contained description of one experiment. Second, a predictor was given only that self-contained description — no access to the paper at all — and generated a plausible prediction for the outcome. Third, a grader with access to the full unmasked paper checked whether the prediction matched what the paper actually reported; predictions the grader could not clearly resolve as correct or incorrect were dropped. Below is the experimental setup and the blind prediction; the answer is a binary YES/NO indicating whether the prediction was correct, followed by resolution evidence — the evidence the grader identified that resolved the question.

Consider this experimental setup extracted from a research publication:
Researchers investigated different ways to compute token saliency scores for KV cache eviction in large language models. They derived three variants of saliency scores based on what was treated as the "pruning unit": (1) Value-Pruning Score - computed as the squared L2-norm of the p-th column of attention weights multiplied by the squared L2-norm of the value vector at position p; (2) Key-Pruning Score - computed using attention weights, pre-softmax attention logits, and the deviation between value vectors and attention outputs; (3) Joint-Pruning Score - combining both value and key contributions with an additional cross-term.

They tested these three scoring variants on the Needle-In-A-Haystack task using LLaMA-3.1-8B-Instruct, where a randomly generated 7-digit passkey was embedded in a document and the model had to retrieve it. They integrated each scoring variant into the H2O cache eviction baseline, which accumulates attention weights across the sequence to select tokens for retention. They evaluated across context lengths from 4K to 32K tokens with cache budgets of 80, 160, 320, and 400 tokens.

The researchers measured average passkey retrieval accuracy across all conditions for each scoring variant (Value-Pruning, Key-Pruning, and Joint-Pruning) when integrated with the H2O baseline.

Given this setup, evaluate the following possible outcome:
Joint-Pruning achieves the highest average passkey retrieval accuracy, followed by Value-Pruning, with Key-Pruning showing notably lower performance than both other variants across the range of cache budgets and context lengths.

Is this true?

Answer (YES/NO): NO